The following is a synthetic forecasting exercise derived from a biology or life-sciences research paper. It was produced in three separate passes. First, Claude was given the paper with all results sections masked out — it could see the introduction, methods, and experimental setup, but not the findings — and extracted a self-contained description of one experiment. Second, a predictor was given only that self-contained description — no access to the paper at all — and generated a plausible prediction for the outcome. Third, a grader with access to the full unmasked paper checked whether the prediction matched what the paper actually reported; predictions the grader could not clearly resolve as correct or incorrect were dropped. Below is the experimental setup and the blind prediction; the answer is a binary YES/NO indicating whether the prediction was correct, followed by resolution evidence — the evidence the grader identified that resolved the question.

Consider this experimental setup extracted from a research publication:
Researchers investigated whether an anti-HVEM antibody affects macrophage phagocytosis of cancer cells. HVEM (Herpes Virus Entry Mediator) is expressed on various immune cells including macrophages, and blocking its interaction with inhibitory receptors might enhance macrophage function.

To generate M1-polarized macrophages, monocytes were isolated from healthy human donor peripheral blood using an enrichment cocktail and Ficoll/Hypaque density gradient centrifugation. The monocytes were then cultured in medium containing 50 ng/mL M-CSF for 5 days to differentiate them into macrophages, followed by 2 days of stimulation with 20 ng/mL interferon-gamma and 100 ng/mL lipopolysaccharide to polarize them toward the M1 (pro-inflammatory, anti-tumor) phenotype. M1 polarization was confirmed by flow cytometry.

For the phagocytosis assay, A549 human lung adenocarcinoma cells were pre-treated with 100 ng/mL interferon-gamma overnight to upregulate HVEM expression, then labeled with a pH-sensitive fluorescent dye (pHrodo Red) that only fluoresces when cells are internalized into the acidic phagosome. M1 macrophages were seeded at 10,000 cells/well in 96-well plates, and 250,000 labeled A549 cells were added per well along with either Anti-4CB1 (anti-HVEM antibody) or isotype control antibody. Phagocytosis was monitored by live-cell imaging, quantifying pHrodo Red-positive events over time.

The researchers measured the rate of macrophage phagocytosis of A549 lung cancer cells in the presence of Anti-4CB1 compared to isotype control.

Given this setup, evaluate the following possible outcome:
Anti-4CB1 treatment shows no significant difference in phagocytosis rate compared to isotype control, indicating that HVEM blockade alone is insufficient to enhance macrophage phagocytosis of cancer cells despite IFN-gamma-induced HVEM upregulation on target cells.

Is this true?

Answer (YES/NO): YES